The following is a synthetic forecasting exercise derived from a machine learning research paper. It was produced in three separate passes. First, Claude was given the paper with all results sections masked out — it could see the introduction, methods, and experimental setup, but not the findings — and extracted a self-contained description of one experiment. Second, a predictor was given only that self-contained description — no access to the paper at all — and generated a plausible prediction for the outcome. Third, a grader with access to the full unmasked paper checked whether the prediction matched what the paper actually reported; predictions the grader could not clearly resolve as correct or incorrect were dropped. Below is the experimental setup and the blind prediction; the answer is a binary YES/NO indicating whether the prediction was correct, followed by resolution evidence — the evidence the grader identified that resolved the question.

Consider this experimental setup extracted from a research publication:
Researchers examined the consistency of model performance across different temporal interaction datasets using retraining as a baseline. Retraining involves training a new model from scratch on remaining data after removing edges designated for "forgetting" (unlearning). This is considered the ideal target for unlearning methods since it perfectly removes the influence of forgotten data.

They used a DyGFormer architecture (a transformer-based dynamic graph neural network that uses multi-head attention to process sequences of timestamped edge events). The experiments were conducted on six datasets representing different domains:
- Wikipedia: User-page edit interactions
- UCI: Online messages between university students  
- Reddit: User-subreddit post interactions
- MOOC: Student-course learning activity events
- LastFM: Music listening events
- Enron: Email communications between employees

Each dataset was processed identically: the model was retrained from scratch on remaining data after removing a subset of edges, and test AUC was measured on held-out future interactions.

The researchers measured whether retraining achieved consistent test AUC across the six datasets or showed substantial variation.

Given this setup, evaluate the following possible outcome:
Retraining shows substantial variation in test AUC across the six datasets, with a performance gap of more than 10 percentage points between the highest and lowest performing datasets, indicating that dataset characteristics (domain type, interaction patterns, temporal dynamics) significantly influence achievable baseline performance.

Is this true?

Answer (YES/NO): YES